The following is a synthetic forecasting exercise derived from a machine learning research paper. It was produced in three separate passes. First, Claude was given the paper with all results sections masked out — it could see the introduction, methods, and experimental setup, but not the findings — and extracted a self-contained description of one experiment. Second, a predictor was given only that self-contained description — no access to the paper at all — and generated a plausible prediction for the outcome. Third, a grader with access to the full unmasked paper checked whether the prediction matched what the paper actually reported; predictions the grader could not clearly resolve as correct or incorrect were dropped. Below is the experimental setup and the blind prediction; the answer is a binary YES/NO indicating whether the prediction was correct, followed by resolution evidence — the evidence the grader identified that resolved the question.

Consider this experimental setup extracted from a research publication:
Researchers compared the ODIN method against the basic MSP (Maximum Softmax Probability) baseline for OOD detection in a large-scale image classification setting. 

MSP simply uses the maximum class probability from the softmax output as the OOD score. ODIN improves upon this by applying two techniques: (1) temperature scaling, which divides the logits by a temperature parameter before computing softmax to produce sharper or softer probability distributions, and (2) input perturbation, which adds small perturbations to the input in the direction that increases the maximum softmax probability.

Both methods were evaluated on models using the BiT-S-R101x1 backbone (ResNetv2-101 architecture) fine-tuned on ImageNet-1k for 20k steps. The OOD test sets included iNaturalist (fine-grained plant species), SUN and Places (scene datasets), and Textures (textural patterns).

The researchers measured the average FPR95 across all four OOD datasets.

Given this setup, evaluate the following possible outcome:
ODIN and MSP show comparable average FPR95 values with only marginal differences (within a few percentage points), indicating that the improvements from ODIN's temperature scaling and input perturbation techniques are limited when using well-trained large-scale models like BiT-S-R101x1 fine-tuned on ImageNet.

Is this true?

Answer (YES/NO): YES